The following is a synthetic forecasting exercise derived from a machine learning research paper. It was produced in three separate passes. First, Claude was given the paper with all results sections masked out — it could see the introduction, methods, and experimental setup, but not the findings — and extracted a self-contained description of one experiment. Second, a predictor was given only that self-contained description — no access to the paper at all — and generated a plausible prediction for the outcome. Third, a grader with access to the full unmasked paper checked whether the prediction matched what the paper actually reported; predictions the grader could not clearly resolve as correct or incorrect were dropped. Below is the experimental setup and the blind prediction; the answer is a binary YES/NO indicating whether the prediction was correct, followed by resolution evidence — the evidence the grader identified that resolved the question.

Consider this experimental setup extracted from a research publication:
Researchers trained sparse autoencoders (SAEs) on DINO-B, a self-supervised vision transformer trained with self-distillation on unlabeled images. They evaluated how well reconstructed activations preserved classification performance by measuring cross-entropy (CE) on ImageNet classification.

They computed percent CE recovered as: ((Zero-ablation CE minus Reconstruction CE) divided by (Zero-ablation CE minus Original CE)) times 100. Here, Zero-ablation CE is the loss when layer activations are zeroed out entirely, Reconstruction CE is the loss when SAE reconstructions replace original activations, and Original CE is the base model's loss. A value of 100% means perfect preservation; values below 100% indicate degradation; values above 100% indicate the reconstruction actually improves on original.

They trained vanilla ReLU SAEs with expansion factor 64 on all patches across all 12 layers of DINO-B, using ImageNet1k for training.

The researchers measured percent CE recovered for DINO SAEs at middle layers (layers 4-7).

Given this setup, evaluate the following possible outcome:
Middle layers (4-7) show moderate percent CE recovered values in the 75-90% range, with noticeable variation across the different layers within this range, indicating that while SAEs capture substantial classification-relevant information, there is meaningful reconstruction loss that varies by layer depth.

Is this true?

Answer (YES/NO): NO